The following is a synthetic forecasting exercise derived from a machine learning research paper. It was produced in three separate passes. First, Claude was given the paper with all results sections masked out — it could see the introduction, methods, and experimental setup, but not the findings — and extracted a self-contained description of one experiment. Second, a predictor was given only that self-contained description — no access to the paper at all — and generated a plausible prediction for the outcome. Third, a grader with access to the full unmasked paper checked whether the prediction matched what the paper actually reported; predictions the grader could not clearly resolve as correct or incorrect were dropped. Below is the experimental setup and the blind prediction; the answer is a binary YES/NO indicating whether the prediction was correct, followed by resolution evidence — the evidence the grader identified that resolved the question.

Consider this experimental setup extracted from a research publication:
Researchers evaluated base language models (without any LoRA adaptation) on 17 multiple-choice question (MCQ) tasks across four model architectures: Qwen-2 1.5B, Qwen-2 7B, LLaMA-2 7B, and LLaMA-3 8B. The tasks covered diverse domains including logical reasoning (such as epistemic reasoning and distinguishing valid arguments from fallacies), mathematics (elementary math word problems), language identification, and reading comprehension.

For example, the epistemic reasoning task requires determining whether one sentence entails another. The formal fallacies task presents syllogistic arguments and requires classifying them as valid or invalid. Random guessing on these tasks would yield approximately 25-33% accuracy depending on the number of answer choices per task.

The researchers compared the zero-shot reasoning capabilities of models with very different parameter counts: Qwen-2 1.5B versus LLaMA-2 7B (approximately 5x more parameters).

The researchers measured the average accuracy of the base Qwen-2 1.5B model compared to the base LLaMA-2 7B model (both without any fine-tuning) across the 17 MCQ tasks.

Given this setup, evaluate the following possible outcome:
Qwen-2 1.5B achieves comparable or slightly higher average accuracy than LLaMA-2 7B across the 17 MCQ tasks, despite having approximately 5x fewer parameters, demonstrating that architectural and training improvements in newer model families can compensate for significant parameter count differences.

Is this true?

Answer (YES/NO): NO